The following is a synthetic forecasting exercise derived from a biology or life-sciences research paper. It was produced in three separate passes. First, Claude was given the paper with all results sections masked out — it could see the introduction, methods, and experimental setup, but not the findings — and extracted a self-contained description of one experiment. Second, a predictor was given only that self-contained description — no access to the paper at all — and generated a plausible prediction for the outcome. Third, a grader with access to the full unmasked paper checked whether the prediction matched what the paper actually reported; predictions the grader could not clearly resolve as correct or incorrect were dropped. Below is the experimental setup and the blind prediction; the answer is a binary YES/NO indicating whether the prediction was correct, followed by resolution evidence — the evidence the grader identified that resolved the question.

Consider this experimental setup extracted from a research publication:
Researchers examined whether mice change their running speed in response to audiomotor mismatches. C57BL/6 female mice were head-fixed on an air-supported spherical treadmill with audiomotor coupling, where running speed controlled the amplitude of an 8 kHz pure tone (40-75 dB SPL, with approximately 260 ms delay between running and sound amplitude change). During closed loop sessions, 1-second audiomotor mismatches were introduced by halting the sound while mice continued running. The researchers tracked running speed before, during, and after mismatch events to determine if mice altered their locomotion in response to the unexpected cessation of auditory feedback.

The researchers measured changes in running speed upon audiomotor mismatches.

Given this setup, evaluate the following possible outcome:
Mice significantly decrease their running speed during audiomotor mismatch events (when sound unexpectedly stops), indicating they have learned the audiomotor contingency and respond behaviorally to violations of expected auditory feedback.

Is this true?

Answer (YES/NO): NO